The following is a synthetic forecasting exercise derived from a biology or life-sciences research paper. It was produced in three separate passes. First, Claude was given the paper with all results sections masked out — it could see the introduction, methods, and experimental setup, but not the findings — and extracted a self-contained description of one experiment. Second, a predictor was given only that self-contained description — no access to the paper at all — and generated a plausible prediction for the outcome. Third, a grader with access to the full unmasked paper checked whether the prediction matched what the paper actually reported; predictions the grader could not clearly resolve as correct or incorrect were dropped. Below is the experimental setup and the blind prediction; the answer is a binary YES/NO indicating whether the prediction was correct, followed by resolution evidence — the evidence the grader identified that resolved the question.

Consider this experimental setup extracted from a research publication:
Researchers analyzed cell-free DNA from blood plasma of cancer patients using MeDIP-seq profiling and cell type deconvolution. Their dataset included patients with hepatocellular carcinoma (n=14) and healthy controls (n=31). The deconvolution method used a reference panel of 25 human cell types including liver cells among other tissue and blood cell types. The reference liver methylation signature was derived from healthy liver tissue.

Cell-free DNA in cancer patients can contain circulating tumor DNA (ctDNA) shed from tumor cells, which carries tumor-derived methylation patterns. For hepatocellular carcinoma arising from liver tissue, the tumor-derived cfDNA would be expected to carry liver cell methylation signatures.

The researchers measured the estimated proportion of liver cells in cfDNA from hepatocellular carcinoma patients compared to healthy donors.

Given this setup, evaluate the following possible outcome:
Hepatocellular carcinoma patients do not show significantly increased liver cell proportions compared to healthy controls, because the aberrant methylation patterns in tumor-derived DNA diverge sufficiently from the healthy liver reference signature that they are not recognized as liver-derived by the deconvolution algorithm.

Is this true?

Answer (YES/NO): NO